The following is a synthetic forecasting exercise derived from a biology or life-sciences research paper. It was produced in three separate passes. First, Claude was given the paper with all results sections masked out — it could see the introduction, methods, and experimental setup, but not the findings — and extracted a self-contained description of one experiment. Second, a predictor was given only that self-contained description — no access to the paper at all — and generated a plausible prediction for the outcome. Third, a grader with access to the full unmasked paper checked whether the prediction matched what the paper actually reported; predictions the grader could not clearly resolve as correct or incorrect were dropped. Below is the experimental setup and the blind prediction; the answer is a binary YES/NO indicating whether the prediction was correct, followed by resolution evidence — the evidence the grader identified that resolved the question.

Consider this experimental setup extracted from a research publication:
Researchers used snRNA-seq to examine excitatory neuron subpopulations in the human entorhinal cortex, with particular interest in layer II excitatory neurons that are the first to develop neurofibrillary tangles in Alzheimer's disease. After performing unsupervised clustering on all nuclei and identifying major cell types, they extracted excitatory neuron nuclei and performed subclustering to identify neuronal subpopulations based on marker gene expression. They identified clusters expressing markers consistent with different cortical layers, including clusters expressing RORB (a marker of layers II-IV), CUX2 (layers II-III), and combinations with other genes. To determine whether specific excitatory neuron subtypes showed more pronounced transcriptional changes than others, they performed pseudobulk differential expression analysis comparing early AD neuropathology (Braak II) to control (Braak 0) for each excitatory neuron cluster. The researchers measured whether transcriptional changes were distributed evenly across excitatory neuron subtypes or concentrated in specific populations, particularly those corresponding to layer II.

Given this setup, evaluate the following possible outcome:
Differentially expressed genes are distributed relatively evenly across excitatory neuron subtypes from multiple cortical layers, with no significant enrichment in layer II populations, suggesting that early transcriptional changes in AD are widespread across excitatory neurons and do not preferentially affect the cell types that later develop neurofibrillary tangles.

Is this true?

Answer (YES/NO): NO